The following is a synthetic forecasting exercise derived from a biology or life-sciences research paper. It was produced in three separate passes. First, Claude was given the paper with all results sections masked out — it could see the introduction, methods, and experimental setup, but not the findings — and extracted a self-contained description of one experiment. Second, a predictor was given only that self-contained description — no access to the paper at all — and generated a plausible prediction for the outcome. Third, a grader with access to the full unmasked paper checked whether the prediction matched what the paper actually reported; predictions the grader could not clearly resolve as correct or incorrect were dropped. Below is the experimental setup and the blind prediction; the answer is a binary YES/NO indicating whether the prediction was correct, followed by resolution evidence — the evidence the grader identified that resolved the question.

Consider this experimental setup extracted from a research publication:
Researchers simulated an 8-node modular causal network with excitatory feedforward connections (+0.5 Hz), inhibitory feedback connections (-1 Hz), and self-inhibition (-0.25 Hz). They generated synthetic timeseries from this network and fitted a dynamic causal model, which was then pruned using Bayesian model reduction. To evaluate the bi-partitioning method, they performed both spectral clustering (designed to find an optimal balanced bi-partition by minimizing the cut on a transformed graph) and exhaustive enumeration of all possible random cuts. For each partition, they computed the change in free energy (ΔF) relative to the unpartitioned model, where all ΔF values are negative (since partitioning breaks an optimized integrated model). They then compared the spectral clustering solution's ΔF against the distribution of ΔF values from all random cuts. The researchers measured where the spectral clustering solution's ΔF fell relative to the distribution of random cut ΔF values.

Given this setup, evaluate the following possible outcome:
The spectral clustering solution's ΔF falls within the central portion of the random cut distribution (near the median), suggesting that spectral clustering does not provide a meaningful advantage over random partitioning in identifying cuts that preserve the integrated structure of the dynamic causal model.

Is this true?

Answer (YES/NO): NO